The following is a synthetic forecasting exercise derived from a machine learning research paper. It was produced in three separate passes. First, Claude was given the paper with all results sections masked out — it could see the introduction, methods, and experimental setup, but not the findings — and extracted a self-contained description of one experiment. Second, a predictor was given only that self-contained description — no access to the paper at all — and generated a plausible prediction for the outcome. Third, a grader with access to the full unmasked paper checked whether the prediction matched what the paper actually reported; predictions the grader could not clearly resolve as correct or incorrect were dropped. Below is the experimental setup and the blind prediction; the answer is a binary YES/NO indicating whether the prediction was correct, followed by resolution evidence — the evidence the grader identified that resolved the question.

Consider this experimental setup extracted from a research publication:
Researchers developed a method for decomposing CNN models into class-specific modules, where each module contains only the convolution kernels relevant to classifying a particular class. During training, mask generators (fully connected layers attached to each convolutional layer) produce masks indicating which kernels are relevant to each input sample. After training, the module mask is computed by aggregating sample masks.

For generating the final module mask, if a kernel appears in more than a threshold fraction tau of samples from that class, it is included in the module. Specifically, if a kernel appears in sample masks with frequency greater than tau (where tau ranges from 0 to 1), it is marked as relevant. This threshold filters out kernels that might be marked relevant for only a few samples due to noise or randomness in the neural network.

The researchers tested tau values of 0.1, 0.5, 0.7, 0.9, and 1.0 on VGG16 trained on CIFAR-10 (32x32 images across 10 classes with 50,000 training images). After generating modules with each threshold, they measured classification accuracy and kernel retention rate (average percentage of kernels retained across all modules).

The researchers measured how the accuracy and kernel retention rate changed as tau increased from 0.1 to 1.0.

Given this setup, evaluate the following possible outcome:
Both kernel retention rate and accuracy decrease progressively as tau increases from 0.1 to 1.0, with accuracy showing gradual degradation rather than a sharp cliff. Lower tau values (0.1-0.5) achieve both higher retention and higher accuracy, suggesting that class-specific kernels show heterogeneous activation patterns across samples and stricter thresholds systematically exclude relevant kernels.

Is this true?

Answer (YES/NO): NO